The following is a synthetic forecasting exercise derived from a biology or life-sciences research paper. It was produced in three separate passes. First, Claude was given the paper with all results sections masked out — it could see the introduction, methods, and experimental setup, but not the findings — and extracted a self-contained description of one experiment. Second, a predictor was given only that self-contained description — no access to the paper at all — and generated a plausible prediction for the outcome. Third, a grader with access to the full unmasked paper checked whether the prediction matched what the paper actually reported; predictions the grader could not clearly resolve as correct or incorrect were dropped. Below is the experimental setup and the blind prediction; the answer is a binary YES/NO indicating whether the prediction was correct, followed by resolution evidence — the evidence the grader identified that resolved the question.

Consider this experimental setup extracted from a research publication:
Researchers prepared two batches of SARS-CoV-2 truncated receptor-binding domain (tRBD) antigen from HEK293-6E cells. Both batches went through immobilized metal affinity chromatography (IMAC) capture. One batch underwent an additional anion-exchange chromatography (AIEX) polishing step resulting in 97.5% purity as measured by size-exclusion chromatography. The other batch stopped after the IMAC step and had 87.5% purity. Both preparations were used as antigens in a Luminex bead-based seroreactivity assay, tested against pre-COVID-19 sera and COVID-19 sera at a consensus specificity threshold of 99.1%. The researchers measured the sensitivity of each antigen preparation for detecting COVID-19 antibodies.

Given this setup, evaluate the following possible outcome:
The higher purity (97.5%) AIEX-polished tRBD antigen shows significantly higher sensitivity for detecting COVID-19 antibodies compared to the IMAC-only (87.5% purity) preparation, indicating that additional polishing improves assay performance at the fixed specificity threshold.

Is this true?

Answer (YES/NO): YES